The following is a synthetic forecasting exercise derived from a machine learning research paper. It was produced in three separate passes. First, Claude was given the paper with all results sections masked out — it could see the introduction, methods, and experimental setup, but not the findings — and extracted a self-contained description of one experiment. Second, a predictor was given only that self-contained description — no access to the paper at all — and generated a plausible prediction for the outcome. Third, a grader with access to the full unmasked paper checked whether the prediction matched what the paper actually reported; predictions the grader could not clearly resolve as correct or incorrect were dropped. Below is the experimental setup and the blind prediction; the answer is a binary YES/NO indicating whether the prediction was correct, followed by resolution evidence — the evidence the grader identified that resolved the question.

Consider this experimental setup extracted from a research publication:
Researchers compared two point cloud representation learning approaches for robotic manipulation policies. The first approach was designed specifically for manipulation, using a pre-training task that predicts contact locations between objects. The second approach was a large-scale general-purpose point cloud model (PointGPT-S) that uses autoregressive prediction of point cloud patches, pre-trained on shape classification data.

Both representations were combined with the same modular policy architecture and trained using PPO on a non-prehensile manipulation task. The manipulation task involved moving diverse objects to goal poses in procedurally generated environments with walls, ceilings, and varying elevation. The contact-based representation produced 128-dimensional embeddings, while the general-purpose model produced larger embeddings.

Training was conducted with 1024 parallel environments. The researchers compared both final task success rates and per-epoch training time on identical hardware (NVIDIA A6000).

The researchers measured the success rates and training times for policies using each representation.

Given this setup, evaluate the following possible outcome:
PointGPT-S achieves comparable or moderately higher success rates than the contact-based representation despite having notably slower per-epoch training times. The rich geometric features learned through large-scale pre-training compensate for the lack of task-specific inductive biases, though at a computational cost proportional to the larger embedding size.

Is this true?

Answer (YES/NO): NO